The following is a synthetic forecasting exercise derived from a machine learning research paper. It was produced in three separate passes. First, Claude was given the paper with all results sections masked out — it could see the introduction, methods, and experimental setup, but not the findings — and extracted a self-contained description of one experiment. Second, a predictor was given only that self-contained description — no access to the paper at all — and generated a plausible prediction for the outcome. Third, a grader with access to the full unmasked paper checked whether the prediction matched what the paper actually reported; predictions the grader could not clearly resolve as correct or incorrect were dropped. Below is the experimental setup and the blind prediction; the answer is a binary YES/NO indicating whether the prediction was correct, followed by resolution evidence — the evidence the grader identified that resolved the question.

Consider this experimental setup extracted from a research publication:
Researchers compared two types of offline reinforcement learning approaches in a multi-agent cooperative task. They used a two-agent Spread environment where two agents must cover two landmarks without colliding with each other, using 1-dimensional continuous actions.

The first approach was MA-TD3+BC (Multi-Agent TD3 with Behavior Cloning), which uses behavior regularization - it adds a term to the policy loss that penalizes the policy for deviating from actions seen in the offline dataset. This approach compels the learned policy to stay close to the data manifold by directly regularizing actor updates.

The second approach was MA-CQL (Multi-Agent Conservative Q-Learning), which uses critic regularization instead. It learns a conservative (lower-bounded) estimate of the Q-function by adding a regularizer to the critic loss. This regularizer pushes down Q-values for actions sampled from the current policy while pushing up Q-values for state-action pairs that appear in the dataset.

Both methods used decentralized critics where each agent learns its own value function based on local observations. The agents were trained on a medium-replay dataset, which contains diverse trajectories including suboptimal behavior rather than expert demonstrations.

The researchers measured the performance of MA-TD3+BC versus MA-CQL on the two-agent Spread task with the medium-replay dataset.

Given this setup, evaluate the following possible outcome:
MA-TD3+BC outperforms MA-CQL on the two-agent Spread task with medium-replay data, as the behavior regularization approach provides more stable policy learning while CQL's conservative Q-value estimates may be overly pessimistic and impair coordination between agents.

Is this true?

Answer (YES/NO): NO